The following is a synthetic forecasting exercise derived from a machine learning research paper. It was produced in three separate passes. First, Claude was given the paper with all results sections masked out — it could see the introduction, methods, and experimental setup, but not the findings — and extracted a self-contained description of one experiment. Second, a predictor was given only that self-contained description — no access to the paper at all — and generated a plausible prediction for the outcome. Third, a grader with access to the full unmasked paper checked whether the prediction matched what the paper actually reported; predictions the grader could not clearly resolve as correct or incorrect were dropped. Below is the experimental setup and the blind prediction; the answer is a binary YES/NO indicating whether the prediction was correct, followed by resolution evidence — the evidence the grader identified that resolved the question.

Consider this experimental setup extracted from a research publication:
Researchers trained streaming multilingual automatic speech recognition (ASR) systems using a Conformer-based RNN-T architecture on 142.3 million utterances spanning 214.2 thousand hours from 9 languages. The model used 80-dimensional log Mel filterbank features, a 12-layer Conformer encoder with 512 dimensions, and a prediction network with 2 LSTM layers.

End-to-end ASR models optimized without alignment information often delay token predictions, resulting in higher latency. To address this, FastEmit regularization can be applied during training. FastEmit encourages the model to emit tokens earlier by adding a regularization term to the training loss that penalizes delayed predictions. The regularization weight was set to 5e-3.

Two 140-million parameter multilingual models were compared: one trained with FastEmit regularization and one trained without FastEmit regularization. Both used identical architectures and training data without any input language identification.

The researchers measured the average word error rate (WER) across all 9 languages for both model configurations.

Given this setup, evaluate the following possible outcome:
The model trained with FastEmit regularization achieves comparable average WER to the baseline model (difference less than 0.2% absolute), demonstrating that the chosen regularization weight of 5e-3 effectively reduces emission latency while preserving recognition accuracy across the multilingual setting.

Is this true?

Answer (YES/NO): NO